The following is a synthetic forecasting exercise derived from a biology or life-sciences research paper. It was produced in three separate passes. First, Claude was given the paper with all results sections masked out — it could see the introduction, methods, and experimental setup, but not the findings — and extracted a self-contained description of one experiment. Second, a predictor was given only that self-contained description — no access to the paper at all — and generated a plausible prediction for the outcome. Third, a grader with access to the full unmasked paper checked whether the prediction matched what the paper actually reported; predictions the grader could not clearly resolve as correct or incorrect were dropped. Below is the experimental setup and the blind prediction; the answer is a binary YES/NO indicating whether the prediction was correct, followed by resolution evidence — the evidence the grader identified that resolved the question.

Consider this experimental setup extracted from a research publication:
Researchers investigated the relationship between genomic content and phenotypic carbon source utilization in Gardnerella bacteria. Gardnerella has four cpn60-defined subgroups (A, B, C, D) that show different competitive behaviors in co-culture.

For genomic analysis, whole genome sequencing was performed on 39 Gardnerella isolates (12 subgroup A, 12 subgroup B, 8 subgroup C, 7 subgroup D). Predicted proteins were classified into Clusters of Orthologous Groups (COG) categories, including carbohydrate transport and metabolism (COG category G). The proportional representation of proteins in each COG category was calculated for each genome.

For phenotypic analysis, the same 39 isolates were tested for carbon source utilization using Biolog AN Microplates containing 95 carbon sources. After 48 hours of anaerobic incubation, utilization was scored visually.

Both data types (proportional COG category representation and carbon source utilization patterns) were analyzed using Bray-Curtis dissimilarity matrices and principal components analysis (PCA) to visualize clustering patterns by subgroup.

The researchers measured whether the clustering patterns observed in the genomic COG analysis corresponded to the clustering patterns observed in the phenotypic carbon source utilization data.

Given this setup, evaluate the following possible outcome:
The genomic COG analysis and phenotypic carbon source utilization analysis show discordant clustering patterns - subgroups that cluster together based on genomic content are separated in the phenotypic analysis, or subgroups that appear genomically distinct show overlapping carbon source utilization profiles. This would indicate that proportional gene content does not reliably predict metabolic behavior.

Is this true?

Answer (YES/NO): YES